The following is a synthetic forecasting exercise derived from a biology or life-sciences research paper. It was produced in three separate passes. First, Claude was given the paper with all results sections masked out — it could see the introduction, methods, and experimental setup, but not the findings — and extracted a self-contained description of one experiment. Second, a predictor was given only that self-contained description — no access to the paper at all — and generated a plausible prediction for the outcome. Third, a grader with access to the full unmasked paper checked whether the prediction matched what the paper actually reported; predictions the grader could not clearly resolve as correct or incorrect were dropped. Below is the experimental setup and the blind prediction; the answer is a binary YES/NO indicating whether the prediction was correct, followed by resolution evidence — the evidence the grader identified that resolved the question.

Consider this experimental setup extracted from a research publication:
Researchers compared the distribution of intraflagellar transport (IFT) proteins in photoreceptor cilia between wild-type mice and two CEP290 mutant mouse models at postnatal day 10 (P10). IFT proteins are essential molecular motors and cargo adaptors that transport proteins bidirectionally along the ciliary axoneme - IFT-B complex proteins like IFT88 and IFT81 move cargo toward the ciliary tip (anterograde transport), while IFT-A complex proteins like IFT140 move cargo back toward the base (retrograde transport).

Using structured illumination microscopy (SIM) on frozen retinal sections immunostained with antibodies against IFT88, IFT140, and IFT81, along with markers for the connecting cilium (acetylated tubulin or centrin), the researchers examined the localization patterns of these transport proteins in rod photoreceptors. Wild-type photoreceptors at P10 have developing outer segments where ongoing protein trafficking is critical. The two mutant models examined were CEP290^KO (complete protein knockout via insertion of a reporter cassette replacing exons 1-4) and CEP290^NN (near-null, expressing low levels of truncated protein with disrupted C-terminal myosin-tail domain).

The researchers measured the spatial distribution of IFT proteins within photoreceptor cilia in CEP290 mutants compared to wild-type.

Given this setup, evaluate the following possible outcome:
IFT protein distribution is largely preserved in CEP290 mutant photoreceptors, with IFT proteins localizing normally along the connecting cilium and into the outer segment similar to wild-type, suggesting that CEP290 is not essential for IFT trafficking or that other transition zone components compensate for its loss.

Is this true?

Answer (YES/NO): NO